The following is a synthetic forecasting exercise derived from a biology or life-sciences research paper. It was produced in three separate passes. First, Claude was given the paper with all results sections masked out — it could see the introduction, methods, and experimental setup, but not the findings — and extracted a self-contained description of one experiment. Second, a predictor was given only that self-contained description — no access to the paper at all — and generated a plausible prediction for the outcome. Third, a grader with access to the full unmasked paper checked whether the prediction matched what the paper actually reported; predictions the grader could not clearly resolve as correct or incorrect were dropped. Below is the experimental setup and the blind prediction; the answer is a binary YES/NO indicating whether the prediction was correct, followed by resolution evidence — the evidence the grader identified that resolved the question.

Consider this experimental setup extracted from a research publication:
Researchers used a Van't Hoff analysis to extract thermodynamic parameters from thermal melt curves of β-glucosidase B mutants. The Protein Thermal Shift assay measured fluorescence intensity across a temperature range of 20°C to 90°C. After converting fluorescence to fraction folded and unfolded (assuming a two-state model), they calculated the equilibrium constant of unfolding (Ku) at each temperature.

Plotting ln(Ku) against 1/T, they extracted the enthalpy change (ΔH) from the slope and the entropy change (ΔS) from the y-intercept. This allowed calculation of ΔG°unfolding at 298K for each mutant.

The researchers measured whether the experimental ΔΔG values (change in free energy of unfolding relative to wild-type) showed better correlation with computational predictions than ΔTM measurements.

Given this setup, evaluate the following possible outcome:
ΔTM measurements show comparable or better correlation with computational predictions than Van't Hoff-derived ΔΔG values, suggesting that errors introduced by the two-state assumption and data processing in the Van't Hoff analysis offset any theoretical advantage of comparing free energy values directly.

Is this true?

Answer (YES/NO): NO